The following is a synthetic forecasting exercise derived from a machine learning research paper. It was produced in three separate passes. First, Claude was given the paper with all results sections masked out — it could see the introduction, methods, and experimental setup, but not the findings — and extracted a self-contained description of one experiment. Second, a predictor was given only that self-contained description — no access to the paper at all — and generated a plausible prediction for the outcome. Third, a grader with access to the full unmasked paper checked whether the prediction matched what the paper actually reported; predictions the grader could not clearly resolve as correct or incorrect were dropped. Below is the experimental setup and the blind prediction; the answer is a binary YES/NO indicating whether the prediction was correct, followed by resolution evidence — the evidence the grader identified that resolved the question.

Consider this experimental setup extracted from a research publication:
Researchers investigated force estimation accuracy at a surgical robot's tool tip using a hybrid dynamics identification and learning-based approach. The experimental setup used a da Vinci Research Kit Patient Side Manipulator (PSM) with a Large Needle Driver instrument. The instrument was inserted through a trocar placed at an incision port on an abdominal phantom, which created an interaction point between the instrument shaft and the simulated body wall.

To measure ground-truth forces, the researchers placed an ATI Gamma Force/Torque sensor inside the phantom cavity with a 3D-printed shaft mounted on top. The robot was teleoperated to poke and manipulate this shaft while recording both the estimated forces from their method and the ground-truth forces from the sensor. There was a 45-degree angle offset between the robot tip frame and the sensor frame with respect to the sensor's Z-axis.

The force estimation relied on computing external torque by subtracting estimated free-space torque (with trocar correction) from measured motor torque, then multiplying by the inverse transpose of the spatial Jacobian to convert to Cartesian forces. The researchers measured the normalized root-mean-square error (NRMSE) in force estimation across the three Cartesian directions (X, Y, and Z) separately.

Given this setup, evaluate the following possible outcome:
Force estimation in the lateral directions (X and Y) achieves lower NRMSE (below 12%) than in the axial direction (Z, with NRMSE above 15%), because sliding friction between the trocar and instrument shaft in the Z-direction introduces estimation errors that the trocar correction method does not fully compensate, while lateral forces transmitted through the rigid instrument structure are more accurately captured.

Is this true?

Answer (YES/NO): NO